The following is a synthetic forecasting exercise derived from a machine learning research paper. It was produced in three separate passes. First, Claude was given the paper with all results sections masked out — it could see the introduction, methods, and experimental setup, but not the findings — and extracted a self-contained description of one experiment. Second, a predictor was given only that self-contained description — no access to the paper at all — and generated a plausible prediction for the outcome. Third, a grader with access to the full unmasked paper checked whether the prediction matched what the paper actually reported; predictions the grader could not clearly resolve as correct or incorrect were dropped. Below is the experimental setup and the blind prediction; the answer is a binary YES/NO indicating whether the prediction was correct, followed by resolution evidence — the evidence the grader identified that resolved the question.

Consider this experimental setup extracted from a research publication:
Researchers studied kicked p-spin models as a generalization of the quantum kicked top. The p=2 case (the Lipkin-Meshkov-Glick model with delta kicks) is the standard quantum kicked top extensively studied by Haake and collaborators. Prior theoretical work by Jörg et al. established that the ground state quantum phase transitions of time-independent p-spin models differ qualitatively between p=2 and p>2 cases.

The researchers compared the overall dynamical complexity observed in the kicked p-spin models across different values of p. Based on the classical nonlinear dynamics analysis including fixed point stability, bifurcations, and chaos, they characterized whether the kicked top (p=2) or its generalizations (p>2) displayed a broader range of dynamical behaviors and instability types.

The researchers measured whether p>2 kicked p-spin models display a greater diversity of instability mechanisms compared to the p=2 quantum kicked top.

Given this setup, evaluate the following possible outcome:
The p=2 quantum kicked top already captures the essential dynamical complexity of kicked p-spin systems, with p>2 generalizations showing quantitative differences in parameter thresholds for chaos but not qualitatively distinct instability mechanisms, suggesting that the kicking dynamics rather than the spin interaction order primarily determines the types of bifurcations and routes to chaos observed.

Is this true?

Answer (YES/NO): NO